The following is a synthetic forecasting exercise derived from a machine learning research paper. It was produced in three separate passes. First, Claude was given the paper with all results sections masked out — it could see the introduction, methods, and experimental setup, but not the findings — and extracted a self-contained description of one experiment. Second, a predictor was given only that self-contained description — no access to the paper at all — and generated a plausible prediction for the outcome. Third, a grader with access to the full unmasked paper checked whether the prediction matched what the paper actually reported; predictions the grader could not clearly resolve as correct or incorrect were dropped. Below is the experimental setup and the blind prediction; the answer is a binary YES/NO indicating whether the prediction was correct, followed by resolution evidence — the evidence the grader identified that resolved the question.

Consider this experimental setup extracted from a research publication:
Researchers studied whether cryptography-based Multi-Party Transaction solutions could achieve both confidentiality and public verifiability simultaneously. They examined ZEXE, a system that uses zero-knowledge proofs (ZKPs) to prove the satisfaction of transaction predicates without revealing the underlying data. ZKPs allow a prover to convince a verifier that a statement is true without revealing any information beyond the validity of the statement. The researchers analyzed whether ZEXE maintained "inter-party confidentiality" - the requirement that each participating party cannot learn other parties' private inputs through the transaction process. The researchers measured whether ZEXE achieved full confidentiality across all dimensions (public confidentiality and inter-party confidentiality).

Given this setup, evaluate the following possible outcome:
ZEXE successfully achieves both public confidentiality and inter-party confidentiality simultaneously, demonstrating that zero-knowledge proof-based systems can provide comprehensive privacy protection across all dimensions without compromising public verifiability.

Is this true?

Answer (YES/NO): NO